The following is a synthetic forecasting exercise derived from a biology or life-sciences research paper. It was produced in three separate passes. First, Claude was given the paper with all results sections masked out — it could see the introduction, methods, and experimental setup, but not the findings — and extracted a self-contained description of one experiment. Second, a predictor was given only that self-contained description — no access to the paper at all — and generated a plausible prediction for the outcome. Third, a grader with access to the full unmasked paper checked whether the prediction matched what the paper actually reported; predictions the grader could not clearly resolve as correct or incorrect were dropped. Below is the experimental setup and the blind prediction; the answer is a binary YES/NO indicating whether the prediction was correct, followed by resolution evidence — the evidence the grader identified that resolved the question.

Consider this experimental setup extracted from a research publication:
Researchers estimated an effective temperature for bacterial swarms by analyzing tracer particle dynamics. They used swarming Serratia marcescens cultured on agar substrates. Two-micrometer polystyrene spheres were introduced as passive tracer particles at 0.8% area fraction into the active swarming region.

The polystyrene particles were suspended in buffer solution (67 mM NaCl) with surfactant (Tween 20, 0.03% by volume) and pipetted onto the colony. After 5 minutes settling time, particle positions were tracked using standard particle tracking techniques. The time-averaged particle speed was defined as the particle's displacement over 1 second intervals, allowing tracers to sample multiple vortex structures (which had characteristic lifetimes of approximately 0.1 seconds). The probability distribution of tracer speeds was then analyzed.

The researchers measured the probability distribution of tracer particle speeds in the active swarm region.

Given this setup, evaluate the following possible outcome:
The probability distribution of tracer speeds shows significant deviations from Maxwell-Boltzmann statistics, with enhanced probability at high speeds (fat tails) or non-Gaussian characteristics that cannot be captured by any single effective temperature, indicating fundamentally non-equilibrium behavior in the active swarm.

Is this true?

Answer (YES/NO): NO